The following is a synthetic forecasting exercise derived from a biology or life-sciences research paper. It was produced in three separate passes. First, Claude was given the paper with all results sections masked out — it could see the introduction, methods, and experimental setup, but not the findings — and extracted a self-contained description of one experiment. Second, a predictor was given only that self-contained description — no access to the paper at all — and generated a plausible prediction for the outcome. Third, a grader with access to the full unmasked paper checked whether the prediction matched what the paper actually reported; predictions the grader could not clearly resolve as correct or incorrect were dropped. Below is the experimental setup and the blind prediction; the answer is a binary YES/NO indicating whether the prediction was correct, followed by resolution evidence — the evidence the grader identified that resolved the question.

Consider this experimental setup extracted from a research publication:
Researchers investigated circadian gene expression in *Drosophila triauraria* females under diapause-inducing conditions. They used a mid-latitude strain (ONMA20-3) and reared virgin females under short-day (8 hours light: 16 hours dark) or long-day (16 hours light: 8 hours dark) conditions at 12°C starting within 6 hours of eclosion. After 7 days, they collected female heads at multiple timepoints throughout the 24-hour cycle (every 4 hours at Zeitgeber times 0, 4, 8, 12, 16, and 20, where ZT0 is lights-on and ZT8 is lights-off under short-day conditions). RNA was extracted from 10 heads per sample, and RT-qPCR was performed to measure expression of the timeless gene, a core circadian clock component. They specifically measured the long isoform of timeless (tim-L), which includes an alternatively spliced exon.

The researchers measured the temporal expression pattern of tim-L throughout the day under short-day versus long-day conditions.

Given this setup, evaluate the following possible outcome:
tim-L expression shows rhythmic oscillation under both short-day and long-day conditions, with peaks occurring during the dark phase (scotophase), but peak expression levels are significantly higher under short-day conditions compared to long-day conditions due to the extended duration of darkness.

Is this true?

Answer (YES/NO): NO